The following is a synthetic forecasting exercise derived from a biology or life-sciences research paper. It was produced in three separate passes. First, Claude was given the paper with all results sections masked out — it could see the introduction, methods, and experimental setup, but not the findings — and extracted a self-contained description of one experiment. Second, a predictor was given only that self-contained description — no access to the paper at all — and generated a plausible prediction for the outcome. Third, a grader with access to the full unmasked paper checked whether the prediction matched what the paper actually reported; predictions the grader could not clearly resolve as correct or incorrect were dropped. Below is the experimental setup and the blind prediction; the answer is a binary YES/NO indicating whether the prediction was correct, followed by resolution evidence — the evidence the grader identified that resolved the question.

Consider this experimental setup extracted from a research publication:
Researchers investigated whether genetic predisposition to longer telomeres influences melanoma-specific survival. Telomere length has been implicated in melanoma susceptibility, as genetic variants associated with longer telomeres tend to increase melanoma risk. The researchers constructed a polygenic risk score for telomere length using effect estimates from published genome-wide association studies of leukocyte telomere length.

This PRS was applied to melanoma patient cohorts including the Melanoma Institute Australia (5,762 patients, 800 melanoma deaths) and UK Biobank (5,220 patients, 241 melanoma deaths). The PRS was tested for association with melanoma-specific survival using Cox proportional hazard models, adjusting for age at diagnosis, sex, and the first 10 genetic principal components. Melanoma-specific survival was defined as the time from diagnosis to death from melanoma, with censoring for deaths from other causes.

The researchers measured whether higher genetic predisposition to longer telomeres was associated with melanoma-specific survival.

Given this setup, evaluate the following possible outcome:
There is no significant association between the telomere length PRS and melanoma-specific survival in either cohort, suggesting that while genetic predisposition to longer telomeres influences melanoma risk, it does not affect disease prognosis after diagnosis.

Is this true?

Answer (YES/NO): YES